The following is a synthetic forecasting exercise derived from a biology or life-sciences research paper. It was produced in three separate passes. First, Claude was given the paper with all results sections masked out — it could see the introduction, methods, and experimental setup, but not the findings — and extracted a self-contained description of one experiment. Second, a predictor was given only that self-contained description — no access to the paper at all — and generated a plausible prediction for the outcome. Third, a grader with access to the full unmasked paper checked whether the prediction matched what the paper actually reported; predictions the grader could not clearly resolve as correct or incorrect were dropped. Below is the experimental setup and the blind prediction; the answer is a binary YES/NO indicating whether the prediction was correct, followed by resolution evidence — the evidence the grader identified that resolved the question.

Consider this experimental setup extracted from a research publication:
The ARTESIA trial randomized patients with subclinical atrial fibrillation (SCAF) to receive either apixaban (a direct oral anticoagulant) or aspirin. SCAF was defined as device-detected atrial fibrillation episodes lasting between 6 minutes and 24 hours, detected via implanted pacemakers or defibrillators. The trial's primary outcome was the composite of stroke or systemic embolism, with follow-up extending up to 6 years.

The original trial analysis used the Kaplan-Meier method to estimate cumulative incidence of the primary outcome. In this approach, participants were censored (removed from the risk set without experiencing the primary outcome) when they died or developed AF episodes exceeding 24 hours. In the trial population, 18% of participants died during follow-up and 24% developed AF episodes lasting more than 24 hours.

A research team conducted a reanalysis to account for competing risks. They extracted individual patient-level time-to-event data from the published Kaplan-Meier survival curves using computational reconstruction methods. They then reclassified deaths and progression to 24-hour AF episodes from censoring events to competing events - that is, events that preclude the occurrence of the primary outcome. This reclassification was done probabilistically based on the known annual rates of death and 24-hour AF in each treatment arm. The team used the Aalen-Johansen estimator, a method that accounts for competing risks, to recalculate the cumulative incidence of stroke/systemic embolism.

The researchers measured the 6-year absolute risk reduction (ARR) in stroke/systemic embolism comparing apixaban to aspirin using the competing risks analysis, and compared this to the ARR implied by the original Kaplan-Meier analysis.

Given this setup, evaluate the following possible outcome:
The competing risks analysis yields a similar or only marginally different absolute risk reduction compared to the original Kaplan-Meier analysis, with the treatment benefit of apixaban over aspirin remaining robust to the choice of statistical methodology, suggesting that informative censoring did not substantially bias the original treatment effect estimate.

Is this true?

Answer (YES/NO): NO